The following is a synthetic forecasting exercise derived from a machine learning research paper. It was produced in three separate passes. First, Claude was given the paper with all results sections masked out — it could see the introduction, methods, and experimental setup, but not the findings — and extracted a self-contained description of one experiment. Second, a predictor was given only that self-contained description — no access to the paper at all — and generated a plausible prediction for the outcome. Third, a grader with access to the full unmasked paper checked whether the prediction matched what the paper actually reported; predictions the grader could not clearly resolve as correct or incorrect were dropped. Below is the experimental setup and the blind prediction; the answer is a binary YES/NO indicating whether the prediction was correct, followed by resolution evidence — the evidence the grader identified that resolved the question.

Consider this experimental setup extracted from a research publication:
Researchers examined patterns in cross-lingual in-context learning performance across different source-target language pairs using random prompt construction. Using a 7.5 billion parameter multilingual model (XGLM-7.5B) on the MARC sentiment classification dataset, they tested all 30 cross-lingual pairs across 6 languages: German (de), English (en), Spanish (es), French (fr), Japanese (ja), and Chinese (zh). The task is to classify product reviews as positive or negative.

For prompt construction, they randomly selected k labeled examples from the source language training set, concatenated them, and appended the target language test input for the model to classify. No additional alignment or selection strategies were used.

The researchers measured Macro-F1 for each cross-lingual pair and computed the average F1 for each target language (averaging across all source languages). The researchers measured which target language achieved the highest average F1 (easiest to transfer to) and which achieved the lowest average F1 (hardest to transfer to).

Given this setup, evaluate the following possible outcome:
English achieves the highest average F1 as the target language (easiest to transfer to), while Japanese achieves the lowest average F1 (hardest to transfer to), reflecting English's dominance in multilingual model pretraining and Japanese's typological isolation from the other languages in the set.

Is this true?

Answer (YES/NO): NO